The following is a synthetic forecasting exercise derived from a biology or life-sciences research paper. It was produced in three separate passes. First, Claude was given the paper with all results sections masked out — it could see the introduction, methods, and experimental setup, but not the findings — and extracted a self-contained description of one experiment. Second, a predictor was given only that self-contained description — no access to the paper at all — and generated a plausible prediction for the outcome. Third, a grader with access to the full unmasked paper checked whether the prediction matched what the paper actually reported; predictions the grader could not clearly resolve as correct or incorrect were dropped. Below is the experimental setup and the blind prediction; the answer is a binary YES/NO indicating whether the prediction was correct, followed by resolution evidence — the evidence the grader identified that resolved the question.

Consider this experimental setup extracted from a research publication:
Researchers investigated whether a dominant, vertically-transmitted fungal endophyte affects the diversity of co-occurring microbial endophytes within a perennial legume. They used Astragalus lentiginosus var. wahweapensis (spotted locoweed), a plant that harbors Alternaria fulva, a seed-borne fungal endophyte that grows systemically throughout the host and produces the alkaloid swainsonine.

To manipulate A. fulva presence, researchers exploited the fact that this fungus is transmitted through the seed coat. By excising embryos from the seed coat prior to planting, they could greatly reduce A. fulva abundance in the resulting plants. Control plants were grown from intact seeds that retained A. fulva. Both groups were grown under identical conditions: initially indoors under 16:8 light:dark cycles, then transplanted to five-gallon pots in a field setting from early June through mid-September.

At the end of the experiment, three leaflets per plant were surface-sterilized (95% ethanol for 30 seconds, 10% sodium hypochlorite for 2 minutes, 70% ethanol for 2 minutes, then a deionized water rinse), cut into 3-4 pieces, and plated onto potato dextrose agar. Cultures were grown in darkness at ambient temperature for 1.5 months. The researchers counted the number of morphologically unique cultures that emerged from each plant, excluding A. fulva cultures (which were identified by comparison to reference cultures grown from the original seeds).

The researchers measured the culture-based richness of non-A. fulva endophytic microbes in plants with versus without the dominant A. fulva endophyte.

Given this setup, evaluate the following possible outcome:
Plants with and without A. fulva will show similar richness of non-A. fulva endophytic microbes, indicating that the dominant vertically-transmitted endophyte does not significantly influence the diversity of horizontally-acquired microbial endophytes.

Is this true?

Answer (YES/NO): NO